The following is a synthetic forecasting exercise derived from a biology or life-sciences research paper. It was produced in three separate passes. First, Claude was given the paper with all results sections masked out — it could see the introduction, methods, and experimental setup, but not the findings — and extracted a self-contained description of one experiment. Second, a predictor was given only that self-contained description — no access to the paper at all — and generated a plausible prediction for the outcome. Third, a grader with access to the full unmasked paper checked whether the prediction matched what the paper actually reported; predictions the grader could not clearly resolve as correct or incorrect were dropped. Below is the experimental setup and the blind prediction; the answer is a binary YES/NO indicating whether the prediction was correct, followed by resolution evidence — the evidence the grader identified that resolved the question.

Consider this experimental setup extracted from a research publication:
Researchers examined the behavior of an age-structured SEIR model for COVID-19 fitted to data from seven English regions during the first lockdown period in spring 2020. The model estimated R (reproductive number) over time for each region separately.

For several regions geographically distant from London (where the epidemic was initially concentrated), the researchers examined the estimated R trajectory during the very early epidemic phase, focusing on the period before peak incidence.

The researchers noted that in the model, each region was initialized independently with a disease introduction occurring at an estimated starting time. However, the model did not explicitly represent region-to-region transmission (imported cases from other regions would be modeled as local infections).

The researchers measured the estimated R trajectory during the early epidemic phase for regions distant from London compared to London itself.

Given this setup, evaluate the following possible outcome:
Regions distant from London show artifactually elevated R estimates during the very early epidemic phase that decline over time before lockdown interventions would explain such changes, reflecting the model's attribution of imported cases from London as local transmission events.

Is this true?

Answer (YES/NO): NO